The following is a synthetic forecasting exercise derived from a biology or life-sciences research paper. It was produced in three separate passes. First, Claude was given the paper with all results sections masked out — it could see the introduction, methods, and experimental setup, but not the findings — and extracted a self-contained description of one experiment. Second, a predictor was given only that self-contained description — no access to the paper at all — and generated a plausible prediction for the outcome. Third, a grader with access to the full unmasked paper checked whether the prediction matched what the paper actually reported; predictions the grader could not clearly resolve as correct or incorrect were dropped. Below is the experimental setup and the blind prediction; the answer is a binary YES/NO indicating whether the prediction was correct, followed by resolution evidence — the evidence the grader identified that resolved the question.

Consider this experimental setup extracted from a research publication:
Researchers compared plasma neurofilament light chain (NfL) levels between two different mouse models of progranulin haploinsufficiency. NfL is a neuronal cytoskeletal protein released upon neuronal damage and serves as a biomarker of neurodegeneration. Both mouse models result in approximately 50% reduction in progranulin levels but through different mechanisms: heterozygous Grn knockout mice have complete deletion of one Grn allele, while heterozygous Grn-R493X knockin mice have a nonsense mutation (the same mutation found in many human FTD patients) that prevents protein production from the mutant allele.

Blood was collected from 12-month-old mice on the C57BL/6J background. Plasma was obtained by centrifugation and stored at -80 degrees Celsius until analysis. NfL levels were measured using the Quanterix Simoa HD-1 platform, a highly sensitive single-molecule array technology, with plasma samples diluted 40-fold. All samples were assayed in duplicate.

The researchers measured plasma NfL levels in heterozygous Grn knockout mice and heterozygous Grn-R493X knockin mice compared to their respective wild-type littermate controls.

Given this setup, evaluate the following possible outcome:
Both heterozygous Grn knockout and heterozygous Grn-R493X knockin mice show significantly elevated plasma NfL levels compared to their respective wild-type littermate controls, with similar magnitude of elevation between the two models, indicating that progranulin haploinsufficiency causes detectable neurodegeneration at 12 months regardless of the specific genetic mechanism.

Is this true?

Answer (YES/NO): NO